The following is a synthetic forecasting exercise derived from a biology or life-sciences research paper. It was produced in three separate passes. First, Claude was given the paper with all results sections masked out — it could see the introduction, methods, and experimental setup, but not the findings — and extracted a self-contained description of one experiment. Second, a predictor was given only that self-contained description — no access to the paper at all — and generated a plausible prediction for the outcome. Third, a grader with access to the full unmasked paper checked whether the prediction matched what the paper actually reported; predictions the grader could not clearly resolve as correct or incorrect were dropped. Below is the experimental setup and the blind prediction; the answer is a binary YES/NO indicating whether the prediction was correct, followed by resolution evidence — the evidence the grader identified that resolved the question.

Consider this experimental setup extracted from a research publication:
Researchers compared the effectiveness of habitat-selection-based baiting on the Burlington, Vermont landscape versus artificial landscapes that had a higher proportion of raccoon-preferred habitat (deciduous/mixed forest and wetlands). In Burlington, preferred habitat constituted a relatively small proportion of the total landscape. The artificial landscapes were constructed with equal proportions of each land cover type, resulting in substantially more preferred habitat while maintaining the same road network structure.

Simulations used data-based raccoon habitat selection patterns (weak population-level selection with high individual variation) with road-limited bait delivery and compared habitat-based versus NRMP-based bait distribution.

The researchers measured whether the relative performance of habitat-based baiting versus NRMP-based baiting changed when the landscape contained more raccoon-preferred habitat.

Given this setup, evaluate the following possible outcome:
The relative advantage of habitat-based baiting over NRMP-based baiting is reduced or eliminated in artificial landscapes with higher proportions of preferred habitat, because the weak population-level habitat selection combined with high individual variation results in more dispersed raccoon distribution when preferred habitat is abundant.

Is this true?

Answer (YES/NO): NO